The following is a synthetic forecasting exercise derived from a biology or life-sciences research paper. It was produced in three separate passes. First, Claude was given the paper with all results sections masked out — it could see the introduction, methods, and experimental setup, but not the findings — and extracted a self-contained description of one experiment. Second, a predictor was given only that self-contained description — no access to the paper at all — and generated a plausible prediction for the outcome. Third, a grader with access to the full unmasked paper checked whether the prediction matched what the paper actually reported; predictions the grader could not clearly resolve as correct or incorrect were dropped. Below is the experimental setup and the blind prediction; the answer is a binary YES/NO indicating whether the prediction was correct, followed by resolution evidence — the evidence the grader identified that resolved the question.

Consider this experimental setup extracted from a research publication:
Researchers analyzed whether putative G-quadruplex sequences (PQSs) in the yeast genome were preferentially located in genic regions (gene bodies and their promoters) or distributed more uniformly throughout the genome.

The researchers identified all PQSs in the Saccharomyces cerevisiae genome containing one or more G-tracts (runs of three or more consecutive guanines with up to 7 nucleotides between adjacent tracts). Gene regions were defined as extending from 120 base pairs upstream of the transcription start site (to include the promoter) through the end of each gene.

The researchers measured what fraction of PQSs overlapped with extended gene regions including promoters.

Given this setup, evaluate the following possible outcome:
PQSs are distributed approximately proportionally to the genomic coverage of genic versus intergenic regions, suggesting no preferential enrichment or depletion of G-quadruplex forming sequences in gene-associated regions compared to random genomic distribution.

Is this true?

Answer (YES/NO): NO